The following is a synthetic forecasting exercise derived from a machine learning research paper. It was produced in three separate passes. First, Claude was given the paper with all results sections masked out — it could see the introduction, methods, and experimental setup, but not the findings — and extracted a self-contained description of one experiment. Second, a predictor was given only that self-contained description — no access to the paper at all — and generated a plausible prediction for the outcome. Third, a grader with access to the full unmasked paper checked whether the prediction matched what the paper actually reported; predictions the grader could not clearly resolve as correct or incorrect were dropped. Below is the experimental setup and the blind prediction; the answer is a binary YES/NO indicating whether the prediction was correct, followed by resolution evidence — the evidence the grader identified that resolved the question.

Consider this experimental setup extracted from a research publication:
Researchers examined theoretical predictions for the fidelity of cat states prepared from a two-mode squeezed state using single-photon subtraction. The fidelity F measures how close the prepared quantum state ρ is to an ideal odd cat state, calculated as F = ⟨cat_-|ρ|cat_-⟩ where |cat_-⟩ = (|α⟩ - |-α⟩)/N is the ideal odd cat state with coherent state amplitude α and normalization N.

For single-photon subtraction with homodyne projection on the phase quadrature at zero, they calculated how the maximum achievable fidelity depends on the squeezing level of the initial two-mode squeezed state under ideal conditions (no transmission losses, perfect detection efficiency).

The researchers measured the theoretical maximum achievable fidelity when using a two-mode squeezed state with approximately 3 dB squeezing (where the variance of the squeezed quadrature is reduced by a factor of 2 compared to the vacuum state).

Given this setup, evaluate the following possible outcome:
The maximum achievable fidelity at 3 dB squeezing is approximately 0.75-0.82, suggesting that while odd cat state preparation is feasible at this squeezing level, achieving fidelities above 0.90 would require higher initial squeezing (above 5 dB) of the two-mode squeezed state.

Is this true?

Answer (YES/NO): NO